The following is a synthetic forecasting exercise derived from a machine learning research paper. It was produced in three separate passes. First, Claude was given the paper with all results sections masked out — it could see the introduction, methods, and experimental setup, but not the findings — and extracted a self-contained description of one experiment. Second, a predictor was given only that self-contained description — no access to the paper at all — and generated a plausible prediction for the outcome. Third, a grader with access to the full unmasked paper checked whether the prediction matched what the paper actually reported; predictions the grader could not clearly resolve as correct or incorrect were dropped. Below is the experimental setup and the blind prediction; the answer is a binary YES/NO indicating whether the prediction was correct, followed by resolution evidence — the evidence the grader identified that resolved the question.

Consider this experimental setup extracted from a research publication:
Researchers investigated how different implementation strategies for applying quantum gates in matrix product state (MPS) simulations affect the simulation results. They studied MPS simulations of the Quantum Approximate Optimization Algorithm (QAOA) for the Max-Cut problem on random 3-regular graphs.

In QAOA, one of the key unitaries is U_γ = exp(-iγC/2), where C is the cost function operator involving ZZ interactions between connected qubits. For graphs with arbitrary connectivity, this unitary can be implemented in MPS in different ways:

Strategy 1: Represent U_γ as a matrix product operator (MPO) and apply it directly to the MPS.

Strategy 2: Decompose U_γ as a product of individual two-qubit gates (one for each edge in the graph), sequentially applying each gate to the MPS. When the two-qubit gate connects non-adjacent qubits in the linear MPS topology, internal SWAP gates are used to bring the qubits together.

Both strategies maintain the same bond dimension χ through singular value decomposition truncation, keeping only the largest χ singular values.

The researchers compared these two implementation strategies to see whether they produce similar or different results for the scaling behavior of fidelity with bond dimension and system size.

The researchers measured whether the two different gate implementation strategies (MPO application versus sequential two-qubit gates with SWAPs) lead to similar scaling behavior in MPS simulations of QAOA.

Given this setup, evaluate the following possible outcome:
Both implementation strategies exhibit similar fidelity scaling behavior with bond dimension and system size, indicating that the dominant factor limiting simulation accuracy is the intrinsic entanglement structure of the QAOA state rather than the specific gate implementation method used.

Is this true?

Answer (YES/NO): YES